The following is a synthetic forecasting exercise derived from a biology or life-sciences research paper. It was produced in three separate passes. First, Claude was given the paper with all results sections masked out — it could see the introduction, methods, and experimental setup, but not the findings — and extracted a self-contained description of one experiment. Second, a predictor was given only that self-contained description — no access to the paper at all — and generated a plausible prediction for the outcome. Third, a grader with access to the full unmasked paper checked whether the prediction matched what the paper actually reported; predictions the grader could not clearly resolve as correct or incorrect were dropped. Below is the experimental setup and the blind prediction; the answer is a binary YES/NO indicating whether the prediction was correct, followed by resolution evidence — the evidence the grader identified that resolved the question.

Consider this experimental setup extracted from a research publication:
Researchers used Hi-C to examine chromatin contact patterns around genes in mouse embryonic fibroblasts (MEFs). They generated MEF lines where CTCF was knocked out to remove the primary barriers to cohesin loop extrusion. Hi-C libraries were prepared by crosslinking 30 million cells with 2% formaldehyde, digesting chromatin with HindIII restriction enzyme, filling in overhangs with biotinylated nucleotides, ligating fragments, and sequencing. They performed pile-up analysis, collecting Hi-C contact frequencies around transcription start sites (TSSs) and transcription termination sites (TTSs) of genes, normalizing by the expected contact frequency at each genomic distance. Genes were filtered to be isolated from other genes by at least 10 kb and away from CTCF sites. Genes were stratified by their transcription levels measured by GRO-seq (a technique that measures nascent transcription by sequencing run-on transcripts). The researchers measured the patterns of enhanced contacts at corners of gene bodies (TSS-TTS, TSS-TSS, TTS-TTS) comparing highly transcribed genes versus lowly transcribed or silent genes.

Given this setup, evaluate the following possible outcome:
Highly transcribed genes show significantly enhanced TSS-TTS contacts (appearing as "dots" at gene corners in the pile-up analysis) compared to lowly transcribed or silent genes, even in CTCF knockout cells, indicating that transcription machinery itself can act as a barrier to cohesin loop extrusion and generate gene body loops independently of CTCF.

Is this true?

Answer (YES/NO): YES